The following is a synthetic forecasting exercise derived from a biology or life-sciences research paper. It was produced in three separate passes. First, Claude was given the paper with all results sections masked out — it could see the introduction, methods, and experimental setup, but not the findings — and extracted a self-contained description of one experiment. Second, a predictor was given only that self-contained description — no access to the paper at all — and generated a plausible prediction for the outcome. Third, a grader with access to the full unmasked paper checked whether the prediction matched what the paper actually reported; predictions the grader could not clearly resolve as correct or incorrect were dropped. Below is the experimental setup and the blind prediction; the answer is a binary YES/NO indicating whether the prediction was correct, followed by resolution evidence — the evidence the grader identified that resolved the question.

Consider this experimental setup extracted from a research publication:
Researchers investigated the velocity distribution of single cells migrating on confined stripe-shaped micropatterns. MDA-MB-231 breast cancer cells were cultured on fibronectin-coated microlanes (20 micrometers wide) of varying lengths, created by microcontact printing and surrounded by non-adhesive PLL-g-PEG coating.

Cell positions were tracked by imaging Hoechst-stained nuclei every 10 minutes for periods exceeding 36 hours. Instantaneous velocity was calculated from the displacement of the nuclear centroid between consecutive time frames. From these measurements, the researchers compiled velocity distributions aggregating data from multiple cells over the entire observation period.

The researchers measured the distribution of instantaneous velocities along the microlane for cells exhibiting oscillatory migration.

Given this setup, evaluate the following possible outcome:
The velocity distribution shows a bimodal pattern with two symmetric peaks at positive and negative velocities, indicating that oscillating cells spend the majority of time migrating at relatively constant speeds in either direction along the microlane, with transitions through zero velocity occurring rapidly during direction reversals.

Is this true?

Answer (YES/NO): NO